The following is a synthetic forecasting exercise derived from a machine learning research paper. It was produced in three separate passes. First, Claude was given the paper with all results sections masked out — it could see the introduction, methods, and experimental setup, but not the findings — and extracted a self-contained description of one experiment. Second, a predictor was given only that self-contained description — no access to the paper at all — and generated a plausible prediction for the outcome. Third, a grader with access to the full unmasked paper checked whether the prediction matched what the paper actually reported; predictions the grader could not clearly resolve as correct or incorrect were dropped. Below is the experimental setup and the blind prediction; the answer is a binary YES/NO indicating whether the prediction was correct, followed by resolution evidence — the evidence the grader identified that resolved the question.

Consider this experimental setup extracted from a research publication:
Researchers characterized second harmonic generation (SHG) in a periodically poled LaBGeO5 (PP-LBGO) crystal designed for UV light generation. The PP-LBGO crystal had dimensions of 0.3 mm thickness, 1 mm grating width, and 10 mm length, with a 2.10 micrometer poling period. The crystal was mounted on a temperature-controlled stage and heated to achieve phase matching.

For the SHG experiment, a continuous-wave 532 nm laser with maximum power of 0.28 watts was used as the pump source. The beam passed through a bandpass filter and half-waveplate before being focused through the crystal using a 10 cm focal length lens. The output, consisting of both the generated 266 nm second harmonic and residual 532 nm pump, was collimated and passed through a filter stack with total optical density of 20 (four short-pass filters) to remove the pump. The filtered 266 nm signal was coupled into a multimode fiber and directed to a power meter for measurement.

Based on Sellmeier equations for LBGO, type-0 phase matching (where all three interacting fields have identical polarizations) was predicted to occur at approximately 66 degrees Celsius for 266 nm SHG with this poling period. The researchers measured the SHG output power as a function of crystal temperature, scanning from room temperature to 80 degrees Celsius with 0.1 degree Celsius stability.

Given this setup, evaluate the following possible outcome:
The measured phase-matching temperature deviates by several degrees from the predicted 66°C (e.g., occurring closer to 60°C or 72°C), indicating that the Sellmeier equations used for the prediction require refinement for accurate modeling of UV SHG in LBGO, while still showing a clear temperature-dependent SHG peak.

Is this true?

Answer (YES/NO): NO